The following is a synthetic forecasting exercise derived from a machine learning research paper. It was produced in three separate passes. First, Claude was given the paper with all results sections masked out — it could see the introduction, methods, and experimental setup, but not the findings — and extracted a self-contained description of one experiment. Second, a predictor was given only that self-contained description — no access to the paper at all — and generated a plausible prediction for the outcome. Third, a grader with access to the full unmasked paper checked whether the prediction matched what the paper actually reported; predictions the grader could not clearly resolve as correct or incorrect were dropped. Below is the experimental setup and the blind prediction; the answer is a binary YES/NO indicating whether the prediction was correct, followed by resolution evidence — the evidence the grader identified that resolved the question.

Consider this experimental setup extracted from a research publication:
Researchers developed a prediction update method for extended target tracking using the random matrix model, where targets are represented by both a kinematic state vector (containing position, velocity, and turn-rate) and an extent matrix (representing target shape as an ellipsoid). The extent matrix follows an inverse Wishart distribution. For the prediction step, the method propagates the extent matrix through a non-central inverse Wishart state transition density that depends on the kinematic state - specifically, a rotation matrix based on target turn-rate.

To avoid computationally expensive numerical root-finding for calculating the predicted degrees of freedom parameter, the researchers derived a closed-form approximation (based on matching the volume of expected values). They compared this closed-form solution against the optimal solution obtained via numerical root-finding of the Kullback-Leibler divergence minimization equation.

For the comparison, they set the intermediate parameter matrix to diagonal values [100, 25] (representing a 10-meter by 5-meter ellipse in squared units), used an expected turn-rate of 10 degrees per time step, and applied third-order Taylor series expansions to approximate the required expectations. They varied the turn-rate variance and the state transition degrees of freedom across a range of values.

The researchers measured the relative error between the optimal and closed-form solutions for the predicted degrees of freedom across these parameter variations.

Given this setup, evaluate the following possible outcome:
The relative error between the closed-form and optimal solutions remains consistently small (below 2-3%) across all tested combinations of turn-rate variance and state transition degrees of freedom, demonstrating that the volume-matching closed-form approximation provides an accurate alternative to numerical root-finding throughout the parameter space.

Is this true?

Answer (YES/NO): NO